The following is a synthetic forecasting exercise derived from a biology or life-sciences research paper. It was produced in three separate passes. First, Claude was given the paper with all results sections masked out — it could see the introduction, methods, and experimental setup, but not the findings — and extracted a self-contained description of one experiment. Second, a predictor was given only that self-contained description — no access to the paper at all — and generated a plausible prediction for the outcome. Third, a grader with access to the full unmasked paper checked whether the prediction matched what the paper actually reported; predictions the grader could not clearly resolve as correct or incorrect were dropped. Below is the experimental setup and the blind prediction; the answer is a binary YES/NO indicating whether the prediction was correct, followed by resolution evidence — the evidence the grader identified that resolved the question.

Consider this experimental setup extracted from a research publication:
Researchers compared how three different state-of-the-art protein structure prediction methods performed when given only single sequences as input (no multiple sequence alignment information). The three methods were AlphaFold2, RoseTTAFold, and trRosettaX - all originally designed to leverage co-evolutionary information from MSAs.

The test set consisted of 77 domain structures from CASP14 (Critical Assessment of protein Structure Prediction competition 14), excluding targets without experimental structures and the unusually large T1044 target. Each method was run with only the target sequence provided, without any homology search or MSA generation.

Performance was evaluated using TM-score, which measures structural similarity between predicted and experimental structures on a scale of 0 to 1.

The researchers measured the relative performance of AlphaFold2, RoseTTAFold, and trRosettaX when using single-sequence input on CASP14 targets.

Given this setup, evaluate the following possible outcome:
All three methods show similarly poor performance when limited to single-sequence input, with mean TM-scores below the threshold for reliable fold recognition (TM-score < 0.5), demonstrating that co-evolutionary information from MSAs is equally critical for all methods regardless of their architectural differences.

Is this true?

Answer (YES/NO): YES